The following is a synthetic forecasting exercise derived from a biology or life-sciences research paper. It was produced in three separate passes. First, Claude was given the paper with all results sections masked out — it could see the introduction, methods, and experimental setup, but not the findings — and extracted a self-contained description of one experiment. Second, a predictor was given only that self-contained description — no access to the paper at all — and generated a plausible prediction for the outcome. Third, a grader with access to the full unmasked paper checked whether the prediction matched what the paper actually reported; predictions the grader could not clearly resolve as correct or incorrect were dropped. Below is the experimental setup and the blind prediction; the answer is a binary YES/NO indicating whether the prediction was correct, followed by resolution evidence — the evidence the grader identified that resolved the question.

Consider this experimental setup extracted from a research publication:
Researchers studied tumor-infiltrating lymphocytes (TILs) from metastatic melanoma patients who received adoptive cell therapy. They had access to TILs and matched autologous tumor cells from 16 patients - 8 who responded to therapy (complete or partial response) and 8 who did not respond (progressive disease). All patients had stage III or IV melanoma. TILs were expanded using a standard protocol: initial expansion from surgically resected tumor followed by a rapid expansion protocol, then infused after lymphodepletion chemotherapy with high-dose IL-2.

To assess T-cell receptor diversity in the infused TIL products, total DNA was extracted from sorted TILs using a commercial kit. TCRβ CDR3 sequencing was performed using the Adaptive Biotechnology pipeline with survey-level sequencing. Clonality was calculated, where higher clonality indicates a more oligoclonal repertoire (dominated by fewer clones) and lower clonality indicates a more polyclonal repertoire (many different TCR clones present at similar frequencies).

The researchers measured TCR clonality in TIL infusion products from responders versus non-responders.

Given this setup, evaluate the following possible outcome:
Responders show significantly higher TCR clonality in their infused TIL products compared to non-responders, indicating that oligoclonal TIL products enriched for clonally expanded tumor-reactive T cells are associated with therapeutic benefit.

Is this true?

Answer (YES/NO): NO